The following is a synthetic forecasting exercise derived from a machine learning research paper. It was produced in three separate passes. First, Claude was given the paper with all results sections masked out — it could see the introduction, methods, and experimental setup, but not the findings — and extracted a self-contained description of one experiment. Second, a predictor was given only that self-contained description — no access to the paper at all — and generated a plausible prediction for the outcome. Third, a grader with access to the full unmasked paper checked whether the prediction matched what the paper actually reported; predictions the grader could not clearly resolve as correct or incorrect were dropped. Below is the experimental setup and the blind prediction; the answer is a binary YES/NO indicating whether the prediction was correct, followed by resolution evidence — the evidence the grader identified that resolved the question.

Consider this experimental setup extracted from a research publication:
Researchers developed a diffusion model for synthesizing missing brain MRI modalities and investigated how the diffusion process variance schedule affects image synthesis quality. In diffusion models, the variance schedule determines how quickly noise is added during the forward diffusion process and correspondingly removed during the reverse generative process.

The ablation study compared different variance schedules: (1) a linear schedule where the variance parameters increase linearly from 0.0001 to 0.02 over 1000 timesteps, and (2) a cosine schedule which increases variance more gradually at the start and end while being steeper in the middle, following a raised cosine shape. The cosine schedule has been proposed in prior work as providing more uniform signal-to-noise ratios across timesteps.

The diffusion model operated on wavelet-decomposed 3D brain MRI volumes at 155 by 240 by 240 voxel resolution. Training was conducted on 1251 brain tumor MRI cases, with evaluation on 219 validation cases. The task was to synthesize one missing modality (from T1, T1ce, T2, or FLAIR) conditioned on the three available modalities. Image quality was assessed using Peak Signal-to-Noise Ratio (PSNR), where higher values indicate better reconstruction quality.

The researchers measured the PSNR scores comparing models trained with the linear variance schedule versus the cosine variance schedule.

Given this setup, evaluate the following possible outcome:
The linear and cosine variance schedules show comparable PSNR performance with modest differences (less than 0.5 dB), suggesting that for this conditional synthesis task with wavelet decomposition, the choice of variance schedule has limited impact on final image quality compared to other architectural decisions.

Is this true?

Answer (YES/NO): NO